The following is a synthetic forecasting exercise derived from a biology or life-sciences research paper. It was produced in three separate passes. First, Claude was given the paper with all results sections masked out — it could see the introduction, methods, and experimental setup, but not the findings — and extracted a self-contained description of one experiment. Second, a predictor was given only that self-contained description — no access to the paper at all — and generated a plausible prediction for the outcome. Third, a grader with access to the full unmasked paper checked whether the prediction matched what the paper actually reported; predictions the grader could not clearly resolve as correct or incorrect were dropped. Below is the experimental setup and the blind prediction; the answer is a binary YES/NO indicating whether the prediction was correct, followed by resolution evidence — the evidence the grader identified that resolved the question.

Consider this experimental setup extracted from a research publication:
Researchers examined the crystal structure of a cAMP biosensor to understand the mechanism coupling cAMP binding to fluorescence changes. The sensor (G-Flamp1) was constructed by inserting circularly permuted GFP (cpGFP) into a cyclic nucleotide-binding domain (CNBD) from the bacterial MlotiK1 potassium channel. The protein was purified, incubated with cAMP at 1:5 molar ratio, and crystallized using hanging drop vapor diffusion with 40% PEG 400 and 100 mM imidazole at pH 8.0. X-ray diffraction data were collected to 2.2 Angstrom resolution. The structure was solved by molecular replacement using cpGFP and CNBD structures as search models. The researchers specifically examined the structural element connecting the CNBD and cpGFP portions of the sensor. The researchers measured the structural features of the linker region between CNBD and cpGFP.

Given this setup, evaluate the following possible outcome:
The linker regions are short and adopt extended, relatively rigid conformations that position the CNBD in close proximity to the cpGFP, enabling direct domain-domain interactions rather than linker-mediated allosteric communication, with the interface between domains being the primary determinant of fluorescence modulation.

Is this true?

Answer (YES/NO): NO